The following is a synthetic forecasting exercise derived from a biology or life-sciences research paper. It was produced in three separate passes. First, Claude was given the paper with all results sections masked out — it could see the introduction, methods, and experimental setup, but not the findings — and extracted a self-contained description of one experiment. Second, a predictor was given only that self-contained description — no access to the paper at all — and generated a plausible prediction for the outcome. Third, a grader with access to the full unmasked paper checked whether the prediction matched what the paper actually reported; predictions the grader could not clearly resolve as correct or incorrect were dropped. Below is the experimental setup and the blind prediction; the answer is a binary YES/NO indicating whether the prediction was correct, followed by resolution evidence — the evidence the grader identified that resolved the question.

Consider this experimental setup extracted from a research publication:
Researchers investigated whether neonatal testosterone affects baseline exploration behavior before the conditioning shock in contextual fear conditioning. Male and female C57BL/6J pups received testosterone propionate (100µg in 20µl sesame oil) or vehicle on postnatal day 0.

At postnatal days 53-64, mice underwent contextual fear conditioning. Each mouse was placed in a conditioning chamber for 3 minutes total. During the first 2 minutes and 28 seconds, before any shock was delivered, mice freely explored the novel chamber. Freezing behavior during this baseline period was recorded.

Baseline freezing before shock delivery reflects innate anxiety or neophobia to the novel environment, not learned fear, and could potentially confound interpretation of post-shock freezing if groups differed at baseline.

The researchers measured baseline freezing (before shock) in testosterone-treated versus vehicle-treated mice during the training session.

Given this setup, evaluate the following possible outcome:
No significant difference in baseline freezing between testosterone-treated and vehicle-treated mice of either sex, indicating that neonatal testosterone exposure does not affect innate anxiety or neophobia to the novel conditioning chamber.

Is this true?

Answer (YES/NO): YES